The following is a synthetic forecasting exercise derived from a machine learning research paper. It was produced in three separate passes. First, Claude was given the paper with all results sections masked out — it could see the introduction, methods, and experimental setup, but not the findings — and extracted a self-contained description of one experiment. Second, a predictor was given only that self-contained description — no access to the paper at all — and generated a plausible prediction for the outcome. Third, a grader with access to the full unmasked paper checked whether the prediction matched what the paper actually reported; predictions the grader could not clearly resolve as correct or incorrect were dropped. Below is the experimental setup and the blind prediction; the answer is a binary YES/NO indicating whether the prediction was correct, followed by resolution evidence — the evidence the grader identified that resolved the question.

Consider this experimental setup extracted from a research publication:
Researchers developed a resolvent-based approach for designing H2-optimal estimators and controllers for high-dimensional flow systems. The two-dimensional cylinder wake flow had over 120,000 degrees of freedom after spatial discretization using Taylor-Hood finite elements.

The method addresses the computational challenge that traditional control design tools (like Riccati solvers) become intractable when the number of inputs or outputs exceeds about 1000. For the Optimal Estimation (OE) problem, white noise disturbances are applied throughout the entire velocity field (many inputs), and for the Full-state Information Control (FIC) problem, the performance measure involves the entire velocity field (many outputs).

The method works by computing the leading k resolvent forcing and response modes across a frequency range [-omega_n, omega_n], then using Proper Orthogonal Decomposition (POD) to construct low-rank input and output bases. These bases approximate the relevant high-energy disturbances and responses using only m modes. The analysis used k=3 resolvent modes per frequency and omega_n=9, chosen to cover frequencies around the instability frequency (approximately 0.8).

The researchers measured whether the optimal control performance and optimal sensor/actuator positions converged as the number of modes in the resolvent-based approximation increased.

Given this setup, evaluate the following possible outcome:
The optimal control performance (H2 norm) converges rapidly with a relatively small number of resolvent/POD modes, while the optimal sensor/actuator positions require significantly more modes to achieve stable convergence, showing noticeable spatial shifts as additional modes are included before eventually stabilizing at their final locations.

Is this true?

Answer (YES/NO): NO